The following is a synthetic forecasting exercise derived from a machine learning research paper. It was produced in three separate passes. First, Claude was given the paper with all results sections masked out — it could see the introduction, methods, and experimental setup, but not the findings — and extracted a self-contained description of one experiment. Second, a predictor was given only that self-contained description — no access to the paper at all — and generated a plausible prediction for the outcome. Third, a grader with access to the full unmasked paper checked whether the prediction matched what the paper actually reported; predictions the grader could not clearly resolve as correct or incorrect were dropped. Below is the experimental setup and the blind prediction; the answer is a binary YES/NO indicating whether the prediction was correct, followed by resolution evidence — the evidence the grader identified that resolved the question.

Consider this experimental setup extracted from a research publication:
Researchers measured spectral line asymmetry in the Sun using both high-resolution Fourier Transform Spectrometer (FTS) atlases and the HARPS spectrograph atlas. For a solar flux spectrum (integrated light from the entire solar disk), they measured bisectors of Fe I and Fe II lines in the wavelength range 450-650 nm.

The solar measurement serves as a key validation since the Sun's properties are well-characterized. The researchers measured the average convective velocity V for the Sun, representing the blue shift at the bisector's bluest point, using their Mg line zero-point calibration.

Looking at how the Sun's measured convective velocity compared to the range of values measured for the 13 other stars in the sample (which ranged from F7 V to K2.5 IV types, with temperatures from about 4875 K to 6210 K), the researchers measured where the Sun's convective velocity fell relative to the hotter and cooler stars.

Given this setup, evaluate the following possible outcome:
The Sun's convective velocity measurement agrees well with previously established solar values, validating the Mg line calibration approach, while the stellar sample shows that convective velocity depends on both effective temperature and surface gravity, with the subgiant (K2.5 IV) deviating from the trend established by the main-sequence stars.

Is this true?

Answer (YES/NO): NO